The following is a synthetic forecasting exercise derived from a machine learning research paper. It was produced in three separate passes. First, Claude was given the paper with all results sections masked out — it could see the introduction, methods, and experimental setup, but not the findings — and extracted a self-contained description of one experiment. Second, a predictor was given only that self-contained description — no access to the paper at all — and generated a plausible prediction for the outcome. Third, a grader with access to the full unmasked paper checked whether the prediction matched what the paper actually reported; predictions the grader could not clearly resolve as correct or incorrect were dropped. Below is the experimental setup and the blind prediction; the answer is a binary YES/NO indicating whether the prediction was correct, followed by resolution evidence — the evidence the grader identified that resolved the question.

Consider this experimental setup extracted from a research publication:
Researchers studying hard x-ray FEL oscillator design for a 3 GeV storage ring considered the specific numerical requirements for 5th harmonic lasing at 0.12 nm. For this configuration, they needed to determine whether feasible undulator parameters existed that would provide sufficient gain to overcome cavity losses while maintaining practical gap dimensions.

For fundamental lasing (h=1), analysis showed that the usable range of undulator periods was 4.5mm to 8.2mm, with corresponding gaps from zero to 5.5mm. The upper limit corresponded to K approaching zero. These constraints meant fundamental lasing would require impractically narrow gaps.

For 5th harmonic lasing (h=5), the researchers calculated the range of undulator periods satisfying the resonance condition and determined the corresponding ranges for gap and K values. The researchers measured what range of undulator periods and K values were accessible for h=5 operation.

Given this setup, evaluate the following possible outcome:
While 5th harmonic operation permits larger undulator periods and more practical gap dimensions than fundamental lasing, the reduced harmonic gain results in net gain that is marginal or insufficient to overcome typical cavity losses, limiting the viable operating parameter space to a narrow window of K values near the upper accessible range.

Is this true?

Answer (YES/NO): NO